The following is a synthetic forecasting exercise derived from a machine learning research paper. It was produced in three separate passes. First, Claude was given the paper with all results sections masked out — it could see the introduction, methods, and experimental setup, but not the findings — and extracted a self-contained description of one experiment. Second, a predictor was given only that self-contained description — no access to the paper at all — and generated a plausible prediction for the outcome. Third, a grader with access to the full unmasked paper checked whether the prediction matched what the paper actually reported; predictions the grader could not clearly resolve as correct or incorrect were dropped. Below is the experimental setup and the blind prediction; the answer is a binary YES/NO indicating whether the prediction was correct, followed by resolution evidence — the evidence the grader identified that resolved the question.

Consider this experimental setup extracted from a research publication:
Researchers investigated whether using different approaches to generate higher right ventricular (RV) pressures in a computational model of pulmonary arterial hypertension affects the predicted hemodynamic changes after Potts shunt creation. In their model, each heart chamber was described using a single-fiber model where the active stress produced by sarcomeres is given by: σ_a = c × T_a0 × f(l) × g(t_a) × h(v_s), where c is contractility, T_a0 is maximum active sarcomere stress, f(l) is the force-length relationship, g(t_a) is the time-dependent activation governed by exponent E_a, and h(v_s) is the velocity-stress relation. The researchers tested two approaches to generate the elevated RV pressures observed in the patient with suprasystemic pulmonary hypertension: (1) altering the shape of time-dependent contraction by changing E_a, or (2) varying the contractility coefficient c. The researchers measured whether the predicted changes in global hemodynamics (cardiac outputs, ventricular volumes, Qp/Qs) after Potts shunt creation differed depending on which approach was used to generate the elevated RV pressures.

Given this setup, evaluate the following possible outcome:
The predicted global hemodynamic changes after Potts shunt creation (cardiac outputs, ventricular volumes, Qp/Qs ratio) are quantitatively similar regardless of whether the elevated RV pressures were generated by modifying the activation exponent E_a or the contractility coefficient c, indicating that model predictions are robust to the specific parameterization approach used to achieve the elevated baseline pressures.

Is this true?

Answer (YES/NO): YES